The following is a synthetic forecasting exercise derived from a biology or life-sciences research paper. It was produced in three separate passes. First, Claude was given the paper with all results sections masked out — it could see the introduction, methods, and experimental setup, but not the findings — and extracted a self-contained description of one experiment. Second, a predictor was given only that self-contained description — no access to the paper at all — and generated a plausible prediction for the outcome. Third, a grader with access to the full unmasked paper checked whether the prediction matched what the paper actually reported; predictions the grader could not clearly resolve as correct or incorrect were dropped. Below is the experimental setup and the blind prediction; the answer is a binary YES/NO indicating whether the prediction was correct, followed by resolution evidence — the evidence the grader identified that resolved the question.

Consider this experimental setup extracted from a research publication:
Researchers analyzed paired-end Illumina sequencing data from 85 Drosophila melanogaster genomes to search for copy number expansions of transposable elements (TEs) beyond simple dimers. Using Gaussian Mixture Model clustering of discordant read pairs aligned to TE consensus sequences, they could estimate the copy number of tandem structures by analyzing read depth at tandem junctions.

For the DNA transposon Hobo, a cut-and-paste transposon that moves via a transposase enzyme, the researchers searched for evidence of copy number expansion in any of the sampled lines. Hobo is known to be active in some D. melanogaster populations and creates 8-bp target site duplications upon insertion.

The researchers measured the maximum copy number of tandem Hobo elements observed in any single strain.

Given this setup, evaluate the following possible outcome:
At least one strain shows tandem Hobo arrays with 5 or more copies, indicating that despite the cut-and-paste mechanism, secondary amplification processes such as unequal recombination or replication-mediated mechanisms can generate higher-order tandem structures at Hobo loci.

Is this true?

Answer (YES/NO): YES